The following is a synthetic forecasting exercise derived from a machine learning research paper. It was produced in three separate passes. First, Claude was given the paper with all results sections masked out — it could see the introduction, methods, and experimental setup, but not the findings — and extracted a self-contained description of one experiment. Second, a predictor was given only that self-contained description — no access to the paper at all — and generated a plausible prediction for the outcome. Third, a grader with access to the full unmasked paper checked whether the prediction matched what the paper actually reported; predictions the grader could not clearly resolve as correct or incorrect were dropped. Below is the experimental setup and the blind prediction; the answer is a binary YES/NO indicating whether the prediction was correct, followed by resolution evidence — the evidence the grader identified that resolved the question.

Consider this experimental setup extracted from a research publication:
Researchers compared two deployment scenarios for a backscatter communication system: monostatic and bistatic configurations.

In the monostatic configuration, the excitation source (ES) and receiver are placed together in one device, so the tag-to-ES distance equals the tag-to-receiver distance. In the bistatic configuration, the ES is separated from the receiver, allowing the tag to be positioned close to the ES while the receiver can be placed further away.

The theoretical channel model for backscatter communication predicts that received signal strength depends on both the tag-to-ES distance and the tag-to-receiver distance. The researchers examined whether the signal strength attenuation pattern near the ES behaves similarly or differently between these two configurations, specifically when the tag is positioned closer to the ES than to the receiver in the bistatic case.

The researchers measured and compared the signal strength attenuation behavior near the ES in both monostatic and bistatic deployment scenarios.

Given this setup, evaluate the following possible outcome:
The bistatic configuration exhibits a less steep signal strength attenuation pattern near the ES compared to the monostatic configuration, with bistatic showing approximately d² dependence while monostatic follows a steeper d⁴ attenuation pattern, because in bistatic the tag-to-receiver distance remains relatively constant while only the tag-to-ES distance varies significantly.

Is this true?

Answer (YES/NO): NO